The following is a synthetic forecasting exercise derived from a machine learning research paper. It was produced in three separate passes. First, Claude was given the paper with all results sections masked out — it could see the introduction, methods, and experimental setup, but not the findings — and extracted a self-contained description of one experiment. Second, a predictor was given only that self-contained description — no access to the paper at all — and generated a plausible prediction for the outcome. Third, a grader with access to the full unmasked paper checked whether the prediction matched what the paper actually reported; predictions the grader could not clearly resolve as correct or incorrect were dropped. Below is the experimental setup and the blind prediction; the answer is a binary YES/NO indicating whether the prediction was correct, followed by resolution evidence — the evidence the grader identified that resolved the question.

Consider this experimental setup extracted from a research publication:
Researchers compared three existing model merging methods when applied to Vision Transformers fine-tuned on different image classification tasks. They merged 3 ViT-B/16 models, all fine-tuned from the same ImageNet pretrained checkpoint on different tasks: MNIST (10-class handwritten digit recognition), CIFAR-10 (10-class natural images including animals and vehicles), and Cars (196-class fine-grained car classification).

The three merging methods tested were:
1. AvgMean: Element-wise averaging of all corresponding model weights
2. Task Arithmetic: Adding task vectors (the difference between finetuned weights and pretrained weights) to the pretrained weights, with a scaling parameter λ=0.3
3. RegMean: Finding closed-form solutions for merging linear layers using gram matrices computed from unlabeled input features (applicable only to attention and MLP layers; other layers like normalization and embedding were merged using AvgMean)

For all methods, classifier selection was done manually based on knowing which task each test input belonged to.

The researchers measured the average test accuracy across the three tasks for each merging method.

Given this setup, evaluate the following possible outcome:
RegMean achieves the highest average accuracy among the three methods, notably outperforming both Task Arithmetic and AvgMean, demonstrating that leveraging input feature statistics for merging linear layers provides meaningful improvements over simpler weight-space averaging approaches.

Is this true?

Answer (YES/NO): YES